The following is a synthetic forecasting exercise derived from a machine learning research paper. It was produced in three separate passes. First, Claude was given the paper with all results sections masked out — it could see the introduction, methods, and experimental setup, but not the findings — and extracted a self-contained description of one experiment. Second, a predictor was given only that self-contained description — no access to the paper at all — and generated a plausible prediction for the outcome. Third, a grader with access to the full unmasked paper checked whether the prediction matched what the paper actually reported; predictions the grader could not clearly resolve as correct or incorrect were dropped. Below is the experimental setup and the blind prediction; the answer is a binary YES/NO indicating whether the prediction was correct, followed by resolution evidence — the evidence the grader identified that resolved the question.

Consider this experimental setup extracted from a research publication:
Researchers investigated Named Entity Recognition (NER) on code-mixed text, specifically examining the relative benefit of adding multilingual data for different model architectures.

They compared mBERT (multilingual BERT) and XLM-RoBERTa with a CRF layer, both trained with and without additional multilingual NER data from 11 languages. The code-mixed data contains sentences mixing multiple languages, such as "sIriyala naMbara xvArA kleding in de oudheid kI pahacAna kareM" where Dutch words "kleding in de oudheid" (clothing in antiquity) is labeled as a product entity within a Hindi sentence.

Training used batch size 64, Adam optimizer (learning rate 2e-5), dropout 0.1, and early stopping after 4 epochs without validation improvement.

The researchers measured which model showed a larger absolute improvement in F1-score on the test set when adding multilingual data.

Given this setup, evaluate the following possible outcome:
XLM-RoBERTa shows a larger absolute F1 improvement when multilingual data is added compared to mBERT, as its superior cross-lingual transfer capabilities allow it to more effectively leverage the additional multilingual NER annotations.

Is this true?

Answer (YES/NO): NO